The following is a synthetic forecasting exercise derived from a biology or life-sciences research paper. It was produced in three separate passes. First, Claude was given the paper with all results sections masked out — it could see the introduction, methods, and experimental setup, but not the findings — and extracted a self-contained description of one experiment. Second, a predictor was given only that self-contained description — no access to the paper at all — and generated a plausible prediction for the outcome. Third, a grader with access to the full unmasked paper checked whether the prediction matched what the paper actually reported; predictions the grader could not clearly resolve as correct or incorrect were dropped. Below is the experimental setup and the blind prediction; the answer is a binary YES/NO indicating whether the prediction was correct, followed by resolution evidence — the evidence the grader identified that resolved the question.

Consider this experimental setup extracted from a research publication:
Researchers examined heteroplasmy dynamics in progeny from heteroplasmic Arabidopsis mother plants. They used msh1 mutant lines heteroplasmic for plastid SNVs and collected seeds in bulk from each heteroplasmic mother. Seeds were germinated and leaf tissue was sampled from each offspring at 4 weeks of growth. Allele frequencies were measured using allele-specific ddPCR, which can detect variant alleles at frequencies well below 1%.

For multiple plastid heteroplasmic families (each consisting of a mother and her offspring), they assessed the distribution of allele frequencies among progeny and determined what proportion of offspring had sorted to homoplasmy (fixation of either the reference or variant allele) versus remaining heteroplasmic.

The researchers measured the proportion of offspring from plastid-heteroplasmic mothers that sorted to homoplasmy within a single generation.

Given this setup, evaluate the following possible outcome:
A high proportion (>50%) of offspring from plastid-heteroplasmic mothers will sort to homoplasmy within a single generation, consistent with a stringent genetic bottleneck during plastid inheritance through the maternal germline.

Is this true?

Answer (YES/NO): YES